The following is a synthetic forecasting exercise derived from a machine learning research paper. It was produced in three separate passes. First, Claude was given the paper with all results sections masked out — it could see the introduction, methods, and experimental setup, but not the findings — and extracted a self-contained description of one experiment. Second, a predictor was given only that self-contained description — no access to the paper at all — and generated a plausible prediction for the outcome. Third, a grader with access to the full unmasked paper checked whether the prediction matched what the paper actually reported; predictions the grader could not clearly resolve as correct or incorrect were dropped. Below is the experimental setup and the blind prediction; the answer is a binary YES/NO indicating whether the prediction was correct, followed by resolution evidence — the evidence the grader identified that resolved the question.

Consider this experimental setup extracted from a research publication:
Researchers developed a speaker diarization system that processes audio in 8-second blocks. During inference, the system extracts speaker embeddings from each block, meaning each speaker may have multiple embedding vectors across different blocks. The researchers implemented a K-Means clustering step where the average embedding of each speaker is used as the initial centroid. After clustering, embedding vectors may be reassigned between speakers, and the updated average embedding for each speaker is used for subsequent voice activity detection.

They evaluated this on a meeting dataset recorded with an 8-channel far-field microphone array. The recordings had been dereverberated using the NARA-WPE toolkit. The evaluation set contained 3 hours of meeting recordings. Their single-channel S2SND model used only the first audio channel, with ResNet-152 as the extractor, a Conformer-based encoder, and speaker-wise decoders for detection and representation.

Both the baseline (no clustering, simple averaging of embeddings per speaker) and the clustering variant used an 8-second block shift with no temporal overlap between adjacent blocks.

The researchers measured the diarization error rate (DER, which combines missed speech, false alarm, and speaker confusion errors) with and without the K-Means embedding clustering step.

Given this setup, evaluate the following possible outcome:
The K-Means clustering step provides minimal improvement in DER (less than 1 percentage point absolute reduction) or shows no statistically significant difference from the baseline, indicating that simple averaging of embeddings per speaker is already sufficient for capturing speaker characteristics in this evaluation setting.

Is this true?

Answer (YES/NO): YES